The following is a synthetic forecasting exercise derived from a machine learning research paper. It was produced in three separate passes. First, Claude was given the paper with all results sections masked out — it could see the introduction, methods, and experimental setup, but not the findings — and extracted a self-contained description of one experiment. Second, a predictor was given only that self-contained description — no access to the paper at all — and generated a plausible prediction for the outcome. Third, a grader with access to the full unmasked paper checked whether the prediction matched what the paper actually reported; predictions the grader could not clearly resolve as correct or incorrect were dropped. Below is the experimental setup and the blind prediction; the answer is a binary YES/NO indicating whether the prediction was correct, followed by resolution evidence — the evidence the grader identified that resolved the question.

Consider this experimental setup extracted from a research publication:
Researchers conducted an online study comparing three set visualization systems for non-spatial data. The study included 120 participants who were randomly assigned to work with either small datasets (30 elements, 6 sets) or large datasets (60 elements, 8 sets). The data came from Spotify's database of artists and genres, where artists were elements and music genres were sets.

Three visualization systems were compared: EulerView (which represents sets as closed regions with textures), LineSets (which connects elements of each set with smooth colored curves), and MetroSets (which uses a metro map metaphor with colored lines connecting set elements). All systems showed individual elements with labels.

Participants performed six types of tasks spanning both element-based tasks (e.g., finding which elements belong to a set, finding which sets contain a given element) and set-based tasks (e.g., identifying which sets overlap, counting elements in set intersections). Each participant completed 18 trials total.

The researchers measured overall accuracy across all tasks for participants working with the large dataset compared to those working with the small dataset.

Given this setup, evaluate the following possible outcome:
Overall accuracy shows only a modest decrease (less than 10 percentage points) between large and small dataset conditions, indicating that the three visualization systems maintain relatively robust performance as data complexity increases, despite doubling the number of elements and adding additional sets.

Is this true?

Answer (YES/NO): NO